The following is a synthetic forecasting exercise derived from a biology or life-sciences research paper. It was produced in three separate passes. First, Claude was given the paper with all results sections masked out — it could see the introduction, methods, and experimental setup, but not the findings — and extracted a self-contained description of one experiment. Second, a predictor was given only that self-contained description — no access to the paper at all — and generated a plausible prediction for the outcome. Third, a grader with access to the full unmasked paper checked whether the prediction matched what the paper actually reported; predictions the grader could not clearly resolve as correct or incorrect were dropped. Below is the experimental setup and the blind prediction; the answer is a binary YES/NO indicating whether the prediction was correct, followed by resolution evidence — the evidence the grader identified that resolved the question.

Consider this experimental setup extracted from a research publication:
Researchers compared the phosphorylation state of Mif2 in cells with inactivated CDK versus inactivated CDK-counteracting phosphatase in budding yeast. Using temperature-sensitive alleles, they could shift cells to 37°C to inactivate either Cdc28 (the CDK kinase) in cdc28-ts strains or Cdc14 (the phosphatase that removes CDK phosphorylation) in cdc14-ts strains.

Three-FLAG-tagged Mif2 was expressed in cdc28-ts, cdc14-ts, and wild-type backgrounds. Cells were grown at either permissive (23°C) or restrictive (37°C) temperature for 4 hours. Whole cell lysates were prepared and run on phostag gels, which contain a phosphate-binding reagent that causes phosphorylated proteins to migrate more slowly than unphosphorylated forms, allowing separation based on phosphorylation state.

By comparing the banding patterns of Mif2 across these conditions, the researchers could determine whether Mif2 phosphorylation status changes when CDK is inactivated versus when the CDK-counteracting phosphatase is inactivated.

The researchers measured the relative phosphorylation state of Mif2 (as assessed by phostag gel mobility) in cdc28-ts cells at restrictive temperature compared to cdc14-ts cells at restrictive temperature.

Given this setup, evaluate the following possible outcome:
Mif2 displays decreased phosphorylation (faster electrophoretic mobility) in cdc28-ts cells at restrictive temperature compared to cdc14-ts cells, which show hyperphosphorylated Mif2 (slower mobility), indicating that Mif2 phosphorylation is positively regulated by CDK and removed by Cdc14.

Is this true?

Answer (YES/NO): NO